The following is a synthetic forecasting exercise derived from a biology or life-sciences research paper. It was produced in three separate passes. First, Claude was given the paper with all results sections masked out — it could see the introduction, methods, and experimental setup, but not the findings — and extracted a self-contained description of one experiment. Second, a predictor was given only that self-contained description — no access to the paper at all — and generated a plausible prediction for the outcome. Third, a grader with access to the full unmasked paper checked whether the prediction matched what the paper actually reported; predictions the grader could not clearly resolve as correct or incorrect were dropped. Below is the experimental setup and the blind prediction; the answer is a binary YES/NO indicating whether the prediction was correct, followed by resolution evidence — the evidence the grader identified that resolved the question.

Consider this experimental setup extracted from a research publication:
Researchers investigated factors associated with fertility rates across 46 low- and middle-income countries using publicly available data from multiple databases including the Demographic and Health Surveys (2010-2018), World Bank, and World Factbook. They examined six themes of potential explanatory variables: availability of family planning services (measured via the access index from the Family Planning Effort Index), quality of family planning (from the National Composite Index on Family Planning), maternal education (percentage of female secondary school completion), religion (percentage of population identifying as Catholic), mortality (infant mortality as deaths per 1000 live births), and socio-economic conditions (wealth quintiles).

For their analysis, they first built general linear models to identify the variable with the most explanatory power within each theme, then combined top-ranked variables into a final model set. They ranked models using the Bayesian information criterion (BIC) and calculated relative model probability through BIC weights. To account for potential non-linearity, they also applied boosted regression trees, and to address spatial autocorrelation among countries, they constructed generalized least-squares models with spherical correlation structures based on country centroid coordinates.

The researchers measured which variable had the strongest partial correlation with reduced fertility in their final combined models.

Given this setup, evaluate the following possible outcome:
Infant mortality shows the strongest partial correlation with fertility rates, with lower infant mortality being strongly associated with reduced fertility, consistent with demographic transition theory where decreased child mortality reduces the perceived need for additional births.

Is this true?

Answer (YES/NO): YES